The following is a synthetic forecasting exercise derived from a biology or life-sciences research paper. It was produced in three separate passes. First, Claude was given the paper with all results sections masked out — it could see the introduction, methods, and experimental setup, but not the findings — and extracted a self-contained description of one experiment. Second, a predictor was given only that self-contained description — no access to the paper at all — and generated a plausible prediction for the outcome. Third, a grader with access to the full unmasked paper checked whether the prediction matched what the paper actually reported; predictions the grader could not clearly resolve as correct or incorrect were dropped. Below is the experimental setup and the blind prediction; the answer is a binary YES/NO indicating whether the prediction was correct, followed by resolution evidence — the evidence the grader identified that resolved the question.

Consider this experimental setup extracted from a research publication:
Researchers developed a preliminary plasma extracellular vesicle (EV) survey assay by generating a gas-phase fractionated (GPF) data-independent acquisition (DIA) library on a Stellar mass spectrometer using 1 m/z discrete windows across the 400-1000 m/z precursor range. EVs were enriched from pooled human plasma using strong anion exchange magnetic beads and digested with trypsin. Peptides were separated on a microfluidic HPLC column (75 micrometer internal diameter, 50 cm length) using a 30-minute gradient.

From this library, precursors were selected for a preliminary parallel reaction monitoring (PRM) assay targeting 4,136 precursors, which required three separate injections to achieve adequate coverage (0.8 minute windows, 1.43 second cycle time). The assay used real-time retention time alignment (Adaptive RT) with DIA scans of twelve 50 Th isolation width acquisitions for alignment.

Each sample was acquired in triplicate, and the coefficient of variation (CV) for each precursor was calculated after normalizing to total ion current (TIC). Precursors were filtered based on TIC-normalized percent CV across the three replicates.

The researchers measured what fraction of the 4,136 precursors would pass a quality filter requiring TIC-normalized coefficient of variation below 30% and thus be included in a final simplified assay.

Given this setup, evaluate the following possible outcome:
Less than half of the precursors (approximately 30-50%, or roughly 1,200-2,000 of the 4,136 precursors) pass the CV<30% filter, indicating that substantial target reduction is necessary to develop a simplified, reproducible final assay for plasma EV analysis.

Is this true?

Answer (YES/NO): NO